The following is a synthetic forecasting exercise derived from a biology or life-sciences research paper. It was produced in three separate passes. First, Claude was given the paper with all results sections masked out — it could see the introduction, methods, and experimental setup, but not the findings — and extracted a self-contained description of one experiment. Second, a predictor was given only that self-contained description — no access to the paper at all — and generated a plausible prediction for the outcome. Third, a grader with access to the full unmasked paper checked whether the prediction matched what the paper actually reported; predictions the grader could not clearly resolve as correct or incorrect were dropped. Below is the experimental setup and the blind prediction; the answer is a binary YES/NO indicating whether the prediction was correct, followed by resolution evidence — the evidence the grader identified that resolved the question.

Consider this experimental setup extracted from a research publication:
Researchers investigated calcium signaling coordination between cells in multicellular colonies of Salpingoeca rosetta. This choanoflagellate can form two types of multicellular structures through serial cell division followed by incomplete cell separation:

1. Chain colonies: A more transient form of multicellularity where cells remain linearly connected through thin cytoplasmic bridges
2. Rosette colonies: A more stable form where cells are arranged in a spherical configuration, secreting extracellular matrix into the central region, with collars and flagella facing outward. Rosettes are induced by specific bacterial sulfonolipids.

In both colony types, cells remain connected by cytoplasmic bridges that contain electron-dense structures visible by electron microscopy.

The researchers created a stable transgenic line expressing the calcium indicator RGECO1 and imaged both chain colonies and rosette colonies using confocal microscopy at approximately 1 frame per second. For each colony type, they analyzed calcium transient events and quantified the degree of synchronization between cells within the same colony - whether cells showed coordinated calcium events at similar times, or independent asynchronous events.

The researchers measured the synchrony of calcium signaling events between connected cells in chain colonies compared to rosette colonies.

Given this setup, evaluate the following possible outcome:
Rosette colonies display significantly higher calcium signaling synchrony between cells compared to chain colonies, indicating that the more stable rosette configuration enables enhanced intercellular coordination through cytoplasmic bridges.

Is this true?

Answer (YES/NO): YES